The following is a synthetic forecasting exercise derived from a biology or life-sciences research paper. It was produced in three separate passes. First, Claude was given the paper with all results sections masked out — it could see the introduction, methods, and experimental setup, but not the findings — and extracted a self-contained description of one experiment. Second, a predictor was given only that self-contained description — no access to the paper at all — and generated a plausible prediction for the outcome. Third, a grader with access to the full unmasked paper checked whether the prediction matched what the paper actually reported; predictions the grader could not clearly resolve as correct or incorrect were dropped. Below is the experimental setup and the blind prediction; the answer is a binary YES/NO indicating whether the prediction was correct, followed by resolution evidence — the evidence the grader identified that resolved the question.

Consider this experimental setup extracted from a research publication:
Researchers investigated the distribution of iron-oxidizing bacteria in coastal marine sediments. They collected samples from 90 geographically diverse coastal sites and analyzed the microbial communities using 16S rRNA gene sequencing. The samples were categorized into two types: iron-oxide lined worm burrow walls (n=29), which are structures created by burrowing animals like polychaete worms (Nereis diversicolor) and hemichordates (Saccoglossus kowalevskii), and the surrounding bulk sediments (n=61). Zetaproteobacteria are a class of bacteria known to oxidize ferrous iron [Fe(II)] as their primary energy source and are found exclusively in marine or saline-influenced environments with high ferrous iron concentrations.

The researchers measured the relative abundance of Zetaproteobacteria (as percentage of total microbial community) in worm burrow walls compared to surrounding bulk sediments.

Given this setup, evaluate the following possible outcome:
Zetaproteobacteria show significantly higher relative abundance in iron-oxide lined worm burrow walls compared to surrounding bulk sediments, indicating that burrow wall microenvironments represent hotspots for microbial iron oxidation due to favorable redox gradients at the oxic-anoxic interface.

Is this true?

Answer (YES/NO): YES